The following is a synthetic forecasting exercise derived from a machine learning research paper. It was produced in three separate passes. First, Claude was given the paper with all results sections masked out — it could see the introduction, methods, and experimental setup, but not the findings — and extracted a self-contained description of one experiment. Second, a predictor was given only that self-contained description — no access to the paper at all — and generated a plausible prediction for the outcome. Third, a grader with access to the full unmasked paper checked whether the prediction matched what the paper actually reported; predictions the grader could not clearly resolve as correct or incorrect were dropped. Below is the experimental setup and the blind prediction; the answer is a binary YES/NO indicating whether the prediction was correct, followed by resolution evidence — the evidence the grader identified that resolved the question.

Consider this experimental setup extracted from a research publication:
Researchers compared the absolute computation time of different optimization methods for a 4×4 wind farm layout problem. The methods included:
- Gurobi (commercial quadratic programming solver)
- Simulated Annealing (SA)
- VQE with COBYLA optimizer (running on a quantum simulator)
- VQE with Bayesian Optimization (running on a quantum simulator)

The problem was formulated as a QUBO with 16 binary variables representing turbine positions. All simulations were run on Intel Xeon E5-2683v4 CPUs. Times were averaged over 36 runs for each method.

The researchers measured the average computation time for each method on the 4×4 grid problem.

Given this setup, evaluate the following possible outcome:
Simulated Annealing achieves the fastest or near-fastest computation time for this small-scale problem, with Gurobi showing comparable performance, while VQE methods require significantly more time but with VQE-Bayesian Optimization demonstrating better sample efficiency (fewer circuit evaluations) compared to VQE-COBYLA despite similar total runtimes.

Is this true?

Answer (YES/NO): NO